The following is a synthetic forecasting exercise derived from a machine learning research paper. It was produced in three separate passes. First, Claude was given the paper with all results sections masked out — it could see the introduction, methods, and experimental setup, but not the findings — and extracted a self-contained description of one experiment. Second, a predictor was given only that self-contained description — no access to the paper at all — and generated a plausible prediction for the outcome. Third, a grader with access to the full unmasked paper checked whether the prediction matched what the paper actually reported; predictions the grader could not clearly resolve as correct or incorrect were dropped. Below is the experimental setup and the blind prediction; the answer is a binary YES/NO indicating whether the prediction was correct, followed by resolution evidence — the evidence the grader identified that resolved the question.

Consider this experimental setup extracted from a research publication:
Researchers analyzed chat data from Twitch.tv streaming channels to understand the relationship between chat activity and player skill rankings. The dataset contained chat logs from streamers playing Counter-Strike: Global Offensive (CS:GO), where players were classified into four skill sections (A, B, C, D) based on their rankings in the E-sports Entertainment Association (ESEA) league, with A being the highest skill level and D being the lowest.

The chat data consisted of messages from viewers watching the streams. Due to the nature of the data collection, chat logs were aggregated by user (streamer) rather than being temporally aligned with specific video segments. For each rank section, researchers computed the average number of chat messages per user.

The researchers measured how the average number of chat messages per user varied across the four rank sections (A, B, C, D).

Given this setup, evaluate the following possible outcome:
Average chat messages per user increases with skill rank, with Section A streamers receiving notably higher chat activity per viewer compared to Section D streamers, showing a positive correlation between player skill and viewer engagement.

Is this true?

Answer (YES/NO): NO